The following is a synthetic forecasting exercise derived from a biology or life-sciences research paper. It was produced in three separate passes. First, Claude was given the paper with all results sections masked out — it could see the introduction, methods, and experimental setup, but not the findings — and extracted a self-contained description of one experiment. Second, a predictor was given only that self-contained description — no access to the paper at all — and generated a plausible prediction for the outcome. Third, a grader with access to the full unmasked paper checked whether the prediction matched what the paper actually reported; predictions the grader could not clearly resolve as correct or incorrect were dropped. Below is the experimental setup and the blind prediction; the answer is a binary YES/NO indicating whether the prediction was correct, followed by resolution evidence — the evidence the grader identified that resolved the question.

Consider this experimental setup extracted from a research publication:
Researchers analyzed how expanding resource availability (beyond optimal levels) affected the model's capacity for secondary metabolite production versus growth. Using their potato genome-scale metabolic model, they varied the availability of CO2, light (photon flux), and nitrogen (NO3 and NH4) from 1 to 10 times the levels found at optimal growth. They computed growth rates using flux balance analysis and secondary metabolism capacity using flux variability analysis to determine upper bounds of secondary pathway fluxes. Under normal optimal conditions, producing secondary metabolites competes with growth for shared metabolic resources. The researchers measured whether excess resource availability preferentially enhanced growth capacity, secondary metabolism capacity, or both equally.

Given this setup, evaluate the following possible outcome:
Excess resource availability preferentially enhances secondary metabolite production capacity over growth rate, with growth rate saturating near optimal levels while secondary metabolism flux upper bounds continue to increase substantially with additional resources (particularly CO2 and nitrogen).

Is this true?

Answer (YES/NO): NO